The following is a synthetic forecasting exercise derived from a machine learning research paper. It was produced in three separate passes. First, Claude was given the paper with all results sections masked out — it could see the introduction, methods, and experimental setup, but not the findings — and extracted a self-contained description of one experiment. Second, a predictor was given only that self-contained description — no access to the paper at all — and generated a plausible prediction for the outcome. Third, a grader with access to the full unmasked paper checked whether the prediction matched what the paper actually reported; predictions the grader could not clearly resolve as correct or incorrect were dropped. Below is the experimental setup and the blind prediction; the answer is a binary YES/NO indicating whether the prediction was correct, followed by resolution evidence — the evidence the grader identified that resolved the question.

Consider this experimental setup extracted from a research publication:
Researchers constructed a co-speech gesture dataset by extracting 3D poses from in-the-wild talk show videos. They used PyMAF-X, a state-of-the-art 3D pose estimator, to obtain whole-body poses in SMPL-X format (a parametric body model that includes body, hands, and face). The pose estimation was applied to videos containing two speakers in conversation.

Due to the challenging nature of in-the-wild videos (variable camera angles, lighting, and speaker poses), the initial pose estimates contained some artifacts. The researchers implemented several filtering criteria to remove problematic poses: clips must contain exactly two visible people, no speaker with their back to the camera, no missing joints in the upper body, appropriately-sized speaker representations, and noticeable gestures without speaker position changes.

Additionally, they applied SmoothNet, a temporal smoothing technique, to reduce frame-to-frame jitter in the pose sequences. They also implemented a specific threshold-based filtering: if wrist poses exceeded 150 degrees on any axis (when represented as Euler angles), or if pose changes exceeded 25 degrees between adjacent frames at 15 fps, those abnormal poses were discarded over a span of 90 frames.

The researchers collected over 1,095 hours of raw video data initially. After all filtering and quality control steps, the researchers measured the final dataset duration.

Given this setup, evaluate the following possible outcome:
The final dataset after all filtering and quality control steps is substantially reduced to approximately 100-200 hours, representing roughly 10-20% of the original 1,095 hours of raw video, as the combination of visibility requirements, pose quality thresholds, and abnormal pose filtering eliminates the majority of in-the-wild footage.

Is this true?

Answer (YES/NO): NO